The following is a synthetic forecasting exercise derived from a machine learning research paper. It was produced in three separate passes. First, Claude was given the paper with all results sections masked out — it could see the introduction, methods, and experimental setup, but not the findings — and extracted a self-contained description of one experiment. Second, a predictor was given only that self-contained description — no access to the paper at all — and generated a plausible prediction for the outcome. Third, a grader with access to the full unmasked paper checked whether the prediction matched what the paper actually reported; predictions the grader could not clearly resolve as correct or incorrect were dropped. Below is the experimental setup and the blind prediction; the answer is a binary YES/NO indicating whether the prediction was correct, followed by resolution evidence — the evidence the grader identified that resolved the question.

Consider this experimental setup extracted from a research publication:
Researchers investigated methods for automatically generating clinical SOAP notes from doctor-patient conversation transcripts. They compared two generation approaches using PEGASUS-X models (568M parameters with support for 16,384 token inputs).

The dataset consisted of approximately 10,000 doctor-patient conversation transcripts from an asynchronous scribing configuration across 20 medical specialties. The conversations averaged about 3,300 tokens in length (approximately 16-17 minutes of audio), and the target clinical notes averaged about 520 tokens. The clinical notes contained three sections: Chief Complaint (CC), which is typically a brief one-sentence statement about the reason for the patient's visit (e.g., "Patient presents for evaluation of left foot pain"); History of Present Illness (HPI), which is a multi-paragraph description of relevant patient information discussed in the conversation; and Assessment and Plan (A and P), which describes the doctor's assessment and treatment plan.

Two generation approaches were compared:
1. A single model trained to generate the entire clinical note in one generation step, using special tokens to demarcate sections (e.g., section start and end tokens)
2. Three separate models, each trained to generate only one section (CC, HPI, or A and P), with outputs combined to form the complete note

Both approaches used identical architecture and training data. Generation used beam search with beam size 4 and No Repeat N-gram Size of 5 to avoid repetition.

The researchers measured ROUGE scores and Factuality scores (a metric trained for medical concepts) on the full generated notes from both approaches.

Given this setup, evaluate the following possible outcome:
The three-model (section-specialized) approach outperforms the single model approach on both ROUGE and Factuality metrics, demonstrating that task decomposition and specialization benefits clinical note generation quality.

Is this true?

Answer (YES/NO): NO